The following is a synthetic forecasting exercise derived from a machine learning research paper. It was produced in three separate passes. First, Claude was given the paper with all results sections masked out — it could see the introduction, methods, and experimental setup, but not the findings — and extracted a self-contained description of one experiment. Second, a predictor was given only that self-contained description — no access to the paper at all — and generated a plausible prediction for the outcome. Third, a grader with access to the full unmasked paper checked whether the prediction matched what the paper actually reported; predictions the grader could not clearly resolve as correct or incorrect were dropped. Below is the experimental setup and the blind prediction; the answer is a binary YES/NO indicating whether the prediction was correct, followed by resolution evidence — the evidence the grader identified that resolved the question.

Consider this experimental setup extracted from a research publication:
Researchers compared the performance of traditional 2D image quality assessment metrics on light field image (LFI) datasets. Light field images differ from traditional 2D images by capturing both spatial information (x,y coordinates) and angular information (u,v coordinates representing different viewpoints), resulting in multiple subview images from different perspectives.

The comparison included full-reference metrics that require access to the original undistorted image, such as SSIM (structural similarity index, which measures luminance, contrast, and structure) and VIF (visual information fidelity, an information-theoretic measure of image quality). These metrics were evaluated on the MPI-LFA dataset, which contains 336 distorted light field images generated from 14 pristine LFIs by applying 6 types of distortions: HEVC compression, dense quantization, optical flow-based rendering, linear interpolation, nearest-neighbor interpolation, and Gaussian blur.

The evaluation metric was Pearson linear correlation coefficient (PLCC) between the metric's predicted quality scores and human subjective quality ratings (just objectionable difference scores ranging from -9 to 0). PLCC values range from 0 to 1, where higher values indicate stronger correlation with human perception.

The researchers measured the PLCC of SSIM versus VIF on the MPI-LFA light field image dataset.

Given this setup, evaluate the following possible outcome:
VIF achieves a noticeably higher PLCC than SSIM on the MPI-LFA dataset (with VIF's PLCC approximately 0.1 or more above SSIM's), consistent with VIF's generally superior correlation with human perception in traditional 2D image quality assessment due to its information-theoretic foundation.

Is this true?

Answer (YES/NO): YES